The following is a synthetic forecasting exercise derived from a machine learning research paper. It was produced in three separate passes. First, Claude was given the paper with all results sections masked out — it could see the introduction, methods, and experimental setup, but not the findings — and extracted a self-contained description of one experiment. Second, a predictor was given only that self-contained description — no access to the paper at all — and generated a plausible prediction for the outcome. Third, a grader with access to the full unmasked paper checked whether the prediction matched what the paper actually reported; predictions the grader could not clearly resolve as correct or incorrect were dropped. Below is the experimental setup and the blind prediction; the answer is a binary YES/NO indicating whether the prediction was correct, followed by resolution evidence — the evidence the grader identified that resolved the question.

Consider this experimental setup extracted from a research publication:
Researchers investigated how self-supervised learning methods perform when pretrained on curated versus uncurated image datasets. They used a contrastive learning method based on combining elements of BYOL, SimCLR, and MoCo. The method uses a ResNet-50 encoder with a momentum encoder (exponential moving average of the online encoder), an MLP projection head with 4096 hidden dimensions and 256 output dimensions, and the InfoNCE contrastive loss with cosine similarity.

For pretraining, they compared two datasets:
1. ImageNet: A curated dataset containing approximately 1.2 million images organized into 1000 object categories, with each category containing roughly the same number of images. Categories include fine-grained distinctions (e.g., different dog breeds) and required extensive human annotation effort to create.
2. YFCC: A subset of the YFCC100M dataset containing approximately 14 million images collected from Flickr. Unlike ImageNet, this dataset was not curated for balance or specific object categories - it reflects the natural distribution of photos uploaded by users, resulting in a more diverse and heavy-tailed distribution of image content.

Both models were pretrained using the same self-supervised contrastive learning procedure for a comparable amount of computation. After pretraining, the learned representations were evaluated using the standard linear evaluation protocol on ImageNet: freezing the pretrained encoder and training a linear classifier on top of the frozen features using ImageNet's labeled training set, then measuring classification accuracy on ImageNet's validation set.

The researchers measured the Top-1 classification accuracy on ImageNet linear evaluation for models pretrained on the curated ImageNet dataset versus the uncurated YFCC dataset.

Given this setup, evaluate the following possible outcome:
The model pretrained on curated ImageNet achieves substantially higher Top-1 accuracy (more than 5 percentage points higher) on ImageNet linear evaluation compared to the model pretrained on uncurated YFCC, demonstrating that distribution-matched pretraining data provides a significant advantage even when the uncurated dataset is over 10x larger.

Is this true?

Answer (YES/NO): YES